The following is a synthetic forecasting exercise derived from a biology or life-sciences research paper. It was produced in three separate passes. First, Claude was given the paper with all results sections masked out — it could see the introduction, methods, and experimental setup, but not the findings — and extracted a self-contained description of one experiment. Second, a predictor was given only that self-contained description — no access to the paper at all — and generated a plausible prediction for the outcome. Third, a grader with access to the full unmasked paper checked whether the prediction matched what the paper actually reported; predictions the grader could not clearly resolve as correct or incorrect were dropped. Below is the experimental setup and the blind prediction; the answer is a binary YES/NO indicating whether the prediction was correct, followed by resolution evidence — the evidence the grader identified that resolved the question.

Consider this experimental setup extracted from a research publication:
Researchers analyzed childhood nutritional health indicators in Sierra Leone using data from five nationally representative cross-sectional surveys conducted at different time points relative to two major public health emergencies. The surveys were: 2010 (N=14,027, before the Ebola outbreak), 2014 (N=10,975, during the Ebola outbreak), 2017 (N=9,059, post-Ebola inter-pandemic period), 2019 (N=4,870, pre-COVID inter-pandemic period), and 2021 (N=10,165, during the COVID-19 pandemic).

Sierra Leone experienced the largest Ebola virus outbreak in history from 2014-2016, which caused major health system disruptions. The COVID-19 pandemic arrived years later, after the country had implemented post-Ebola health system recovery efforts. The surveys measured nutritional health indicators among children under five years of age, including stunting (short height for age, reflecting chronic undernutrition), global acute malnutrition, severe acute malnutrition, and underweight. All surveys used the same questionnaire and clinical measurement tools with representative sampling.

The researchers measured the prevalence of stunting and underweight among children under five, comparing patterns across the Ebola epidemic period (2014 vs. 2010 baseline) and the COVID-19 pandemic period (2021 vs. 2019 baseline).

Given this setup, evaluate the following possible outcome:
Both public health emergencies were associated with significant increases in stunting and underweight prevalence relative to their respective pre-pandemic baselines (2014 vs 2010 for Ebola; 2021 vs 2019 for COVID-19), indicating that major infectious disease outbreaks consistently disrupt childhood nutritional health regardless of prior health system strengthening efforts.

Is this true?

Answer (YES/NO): NO